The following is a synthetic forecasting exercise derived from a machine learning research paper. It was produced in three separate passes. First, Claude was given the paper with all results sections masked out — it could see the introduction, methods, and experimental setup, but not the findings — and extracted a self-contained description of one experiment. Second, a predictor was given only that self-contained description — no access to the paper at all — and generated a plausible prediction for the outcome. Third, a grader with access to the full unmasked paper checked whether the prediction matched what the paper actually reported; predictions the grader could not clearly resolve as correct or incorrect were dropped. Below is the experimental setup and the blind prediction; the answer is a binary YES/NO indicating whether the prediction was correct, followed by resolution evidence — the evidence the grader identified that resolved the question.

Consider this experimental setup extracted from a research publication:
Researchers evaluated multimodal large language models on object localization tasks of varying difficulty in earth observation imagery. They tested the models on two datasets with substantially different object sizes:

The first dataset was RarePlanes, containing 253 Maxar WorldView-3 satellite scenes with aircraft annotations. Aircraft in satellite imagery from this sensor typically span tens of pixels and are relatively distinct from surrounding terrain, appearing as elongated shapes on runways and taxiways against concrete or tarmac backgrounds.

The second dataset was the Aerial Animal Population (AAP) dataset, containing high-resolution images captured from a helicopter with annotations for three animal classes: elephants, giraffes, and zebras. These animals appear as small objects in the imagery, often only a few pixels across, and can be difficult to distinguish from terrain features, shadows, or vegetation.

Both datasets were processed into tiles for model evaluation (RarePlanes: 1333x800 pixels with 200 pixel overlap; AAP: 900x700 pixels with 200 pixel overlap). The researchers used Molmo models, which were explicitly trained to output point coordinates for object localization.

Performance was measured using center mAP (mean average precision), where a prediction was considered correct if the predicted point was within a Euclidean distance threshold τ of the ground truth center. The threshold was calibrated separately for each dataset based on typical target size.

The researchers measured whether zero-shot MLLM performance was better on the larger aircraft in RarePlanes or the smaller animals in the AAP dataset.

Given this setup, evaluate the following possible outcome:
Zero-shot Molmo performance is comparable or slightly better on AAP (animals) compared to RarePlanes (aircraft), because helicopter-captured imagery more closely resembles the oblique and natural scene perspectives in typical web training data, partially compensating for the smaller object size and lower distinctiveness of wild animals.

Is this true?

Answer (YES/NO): NO